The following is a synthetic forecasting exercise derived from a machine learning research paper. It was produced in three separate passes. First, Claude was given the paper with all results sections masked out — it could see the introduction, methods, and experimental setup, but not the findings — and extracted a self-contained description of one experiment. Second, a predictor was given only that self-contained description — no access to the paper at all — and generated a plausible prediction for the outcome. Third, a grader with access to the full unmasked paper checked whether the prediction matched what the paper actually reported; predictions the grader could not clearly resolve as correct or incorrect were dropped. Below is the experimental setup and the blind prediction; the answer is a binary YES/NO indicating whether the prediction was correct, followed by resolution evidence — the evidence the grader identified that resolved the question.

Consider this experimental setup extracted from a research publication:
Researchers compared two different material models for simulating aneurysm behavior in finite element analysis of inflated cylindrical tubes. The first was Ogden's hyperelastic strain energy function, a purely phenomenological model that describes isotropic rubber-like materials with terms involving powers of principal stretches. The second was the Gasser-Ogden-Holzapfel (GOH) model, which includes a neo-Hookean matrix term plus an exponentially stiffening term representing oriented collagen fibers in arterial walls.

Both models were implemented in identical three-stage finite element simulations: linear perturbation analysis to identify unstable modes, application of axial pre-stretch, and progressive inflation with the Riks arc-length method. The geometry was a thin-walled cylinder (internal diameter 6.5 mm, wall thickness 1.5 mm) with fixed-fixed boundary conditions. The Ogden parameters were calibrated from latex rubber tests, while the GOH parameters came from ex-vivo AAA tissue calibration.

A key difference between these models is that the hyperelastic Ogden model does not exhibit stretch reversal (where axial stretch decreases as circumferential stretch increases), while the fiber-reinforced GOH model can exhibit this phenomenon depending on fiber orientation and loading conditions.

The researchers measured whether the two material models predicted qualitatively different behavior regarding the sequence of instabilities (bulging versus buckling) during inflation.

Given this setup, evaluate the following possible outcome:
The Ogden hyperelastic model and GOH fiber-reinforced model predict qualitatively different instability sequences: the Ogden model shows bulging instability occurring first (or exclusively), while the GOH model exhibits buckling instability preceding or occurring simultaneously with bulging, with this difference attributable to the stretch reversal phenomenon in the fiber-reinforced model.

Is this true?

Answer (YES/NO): YES